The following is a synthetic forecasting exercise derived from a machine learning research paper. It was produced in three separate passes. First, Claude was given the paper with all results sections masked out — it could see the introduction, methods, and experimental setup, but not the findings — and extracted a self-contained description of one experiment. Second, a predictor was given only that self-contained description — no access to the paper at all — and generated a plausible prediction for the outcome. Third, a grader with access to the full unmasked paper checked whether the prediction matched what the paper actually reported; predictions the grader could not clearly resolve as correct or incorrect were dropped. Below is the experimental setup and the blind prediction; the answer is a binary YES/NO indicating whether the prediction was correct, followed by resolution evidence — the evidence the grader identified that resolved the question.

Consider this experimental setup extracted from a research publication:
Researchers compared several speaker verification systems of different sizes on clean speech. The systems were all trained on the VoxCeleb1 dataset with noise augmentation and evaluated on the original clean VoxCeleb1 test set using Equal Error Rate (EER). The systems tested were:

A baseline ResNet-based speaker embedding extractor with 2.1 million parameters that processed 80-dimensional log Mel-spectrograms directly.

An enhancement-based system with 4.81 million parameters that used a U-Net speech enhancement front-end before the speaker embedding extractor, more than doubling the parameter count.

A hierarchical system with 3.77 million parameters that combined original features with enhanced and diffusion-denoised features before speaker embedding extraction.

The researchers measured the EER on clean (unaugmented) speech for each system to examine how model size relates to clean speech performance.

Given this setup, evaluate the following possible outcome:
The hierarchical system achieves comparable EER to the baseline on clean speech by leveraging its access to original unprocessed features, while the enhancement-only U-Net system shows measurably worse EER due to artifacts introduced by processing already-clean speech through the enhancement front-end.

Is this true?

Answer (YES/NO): YES